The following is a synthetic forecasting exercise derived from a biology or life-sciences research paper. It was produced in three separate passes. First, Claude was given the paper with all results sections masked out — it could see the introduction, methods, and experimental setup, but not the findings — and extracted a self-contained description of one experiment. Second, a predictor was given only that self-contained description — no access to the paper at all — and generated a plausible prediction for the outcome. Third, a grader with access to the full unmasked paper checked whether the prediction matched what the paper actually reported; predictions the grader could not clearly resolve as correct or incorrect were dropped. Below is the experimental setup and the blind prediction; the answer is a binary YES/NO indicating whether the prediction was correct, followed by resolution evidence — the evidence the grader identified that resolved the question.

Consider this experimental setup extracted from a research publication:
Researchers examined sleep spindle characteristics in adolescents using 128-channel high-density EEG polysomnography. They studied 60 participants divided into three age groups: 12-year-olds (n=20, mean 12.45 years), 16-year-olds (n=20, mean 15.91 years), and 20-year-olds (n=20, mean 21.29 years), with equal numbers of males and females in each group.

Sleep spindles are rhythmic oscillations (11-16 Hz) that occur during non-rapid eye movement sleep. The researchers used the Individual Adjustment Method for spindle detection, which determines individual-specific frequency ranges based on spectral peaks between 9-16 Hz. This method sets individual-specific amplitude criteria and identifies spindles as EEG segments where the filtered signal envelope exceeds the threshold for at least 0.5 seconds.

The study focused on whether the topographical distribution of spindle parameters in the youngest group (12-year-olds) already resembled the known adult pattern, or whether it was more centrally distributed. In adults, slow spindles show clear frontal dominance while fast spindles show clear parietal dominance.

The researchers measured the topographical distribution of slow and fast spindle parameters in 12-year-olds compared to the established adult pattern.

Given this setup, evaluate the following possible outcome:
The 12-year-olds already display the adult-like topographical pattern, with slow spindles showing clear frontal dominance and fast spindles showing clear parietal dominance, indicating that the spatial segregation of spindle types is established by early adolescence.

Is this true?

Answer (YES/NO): NO